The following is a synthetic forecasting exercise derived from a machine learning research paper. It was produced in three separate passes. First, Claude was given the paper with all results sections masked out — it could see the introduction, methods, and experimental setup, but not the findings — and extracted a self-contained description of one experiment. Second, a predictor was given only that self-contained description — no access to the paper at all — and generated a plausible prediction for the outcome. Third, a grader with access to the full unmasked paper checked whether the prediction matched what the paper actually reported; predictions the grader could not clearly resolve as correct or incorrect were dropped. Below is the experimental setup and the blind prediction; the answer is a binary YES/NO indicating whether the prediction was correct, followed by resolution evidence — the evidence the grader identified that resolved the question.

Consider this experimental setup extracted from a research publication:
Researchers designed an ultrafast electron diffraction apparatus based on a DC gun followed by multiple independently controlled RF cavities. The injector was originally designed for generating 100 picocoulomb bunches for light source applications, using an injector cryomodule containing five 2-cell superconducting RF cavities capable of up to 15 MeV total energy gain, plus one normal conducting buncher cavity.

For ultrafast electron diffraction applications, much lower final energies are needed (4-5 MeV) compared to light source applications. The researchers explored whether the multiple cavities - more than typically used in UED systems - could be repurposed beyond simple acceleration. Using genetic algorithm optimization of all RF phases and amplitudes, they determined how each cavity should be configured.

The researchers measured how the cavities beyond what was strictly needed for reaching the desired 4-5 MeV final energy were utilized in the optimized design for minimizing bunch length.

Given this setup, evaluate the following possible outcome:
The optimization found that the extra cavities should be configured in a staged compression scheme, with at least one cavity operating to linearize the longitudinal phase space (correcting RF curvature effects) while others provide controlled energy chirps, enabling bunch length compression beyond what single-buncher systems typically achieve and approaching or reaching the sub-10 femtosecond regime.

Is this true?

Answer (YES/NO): YES